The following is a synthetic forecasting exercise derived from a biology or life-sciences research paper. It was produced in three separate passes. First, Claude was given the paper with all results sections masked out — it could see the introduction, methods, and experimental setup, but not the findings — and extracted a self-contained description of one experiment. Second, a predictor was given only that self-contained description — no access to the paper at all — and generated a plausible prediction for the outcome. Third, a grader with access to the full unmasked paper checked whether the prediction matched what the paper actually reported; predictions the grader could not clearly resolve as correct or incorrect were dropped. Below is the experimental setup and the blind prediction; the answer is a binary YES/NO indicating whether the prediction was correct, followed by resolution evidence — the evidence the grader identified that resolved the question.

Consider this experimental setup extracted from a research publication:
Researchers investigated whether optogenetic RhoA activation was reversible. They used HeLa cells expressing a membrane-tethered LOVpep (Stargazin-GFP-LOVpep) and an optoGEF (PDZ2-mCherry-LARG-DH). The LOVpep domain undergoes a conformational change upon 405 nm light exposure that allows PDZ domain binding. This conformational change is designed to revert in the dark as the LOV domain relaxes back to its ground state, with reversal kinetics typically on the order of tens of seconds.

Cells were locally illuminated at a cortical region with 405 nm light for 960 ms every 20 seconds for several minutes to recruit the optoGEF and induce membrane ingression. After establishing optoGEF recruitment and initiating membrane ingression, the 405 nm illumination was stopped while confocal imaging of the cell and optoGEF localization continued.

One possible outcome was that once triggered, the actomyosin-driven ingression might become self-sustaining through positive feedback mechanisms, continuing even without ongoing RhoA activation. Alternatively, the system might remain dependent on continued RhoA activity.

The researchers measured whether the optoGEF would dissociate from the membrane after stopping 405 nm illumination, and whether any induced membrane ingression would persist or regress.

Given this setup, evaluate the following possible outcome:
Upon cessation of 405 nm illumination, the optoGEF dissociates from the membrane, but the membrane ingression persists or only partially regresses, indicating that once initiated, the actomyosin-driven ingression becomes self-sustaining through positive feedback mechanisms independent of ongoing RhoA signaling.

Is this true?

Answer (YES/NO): NO